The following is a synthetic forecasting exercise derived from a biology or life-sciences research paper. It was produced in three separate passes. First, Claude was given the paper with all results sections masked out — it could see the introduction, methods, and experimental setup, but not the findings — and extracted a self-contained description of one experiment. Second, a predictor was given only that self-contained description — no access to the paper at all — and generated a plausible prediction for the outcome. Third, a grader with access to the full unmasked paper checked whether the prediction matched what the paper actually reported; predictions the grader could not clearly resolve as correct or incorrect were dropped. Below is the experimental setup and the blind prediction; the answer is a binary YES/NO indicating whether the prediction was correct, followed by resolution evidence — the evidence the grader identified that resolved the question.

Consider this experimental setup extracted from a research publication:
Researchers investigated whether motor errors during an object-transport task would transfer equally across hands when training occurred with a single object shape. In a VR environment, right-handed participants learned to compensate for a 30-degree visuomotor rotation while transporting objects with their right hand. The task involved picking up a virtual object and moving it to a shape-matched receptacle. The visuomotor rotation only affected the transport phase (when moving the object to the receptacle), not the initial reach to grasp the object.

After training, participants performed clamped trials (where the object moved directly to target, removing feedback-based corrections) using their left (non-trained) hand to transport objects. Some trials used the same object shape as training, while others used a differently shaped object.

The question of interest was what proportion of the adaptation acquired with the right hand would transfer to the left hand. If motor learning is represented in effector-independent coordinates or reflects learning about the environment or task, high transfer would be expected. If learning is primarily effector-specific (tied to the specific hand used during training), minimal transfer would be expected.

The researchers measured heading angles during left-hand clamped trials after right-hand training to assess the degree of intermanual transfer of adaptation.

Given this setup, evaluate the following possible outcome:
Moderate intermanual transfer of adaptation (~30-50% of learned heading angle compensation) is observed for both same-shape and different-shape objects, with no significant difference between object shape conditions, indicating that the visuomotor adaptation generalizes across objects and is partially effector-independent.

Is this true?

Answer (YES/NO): NO